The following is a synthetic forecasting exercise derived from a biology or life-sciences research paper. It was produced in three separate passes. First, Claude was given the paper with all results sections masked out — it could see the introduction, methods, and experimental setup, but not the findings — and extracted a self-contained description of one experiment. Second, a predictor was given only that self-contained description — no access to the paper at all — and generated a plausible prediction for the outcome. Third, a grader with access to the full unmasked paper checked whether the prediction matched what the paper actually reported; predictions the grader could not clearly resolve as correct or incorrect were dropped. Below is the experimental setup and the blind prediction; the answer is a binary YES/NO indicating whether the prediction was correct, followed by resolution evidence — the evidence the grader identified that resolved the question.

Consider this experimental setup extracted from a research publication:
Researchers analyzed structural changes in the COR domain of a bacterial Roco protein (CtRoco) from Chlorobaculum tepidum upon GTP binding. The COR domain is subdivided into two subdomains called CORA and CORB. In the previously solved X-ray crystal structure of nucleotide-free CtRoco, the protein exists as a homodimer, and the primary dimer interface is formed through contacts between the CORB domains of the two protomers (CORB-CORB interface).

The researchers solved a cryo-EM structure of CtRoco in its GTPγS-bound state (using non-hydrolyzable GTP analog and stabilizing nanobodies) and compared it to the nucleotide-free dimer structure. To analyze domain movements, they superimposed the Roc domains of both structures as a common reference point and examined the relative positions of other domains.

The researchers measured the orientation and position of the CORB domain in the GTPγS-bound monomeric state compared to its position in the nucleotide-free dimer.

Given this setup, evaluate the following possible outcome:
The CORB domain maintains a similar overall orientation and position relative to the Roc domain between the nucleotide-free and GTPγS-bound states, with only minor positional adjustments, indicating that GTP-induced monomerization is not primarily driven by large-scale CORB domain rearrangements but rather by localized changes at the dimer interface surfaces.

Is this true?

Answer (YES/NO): NO